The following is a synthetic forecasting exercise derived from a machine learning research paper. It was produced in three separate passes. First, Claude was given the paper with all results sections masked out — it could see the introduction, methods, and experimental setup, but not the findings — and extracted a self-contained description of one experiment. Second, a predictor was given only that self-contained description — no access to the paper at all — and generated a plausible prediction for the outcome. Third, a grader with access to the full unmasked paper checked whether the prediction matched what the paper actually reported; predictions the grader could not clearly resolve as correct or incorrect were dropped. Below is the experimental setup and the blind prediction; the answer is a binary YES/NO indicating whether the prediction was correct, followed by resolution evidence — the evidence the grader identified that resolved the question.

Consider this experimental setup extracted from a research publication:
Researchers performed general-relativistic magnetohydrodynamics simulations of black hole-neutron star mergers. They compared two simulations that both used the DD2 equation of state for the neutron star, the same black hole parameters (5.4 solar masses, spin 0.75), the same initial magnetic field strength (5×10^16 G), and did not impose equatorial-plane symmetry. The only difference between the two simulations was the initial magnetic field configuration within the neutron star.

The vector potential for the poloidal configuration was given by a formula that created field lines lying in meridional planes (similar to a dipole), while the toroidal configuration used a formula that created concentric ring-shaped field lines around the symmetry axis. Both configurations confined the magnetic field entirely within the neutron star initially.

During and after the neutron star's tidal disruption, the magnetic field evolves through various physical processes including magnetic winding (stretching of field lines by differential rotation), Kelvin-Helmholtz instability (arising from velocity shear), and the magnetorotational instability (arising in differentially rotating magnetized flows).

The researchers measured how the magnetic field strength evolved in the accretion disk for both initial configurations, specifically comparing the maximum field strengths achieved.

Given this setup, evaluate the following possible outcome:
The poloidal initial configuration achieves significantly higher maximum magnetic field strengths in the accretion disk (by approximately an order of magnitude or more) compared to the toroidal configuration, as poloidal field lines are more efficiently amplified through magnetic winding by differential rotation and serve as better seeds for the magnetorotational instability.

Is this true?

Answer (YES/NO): NO